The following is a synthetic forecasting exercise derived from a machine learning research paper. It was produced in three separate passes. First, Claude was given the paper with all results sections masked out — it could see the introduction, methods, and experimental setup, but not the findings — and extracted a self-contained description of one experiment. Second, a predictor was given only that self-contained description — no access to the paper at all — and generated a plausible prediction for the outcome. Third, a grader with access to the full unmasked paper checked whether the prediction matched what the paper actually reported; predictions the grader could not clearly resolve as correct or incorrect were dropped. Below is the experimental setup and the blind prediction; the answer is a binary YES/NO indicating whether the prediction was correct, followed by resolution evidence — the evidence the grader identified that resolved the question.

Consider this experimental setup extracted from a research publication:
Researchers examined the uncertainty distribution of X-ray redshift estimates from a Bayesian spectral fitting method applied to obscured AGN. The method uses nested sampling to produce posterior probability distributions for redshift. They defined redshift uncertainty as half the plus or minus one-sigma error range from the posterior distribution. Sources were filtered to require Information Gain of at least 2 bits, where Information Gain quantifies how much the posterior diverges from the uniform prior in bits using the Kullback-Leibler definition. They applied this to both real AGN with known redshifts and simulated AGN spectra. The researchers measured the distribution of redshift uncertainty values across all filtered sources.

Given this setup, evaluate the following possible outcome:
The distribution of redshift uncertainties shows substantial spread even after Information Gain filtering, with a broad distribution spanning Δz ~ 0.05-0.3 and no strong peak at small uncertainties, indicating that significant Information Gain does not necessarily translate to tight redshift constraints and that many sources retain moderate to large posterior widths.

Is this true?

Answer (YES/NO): NO